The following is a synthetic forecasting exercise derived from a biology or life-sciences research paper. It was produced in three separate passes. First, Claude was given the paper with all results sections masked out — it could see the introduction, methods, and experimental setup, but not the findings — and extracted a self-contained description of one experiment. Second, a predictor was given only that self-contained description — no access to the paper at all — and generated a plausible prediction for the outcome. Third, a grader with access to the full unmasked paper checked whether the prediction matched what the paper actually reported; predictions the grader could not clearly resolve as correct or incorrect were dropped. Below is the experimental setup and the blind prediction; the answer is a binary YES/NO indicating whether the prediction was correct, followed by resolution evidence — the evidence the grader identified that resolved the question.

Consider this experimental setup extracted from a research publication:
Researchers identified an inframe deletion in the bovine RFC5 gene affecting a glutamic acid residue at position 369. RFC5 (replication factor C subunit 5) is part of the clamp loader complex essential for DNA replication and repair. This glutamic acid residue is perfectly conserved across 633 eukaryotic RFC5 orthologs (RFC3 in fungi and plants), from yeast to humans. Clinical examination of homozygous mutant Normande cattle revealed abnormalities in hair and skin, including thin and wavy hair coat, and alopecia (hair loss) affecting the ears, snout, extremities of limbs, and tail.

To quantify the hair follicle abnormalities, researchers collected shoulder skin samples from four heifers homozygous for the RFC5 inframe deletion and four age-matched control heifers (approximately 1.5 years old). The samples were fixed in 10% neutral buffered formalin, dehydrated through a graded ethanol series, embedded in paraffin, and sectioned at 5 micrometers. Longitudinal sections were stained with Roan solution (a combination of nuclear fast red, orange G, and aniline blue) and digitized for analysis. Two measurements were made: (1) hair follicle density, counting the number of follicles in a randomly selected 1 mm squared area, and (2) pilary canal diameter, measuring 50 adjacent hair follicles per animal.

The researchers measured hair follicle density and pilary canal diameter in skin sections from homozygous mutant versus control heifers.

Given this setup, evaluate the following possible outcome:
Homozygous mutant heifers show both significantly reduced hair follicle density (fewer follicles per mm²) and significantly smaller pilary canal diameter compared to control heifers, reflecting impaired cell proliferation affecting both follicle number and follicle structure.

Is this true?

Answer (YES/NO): NO